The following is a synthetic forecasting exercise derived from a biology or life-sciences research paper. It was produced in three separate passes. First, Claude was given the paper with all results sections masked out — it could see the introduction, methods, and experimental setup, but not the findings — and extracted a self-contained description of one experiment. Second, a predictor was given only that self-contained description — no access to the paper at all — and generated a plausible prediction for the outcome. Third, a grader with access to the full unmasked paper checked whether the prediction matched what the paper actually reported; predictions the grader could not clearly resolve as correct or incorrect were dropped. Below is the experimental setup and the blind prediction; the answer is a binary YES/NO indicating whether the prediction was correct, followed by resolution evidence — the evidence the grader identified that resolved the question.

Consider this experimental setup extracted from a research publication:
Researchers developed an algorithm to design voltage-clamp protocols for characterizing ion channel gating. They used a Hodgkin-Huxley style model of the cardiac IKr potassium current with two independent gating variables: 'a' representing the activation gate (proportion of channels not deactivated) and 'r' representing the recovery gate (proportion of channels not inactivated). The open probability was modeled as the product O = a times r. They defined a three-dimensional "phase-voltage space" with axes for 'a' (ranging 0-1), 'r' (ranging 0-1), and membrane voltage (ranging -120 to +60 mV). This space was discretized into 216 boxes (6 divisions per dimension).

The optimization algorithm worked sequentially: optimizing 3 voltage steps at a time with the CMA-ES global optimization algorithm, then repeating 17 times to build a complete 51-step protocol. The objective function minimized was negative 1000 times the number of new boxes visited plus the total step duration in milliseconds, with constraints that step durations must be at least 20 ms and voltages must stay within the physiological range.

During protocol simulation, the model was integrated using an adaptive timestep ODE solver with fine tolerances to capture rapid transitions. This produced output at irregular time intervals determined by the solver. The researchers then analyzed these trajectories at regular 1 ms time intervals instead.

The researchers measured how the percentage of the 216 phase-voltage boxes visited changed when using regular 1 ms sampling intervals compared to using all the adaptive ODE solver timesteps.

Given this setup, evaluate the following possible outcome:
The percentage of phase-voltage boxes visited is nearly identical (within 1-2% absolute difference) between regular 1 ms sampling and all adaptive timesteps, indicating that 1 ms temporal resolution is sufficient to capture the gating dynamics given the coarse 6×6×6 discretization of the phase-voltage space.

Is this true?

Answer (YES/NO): NO